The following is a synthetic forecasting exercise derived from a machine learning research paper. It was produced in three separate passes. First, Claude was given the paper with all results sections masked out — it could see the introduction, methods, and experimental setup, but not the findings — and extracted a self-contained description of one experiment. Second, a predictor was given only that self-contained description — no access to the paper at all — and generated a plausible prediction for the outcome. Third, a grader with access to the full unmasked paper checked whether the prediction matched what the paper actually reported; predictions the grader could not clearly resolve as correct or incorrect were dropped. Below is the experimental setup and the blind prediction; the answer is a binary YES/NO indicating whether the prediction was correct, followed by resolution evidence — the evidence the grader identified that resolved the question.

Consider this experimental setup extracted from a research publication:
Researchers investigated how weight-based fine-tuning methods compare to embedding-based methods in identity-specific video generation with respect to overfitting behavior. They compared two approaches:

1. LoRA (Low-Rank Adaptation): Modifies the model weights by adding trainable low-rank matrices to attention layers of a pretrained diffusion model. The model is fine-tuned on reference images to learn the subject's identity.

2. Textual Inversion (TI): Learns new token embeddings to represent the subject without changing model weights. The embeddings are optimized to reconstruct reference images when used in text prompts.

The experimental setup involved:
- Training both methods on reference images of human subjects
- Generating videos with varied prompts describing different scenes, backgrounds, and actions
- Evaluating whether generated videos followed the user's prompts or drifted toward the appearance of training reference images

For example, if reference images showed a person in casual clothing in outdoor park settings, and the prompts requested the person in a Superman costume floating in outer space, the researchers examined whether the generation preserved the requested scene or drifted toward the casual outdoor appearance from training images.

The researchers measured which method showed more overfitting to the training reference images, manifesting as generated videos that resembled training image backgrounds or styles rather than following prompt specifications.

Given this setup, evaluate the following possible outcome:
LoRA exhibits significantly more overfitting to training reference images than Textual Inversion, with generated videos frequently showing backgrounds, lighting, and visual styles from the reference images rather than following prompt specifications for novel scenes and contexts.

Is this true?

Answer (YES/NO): YES